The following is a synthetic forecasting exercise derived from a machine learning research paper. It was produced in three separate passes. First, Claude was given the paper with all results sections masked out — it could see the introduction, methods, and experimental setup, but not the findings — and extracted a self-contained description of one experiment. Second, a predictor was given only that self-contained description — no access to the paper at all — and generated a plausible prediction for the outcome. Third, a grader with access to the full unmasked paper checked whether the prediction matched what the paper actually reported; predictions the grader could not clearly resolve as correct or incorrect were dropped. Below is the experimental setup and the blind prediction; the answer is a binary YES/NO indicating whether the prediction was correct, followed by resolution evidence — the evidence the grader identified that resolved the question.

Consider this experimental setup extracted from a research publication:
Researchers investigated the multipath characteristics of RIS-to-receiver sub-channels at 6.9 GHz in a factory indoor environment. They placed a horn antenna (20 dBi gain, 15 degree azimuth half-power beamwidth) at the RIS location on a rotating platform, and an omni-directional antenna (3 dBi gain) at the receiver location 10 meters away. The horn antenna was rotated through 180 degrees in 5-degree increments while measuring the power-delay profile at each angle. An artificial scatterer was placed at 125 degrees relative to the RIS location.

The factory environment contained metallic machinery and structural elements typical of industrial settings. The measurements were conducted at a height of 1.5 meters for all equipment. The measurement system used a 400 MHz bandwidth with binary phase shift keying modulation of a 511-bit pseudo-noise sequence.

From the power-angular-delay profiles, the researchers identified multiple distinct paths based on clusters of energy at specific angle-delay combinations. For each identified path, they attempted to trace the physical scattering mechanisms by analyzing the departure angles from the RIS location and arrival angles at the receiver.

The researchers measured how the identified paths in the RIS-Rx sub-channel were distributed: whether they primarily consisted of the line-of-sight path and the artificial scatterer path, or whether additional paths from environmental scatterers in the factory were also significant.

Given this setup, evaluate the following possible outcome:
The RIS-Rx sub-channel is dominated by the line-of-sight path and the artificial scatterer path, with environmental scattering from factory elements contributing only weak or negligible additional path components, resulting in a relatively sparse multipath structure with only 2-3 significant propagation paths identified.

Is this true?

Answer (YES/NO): NO